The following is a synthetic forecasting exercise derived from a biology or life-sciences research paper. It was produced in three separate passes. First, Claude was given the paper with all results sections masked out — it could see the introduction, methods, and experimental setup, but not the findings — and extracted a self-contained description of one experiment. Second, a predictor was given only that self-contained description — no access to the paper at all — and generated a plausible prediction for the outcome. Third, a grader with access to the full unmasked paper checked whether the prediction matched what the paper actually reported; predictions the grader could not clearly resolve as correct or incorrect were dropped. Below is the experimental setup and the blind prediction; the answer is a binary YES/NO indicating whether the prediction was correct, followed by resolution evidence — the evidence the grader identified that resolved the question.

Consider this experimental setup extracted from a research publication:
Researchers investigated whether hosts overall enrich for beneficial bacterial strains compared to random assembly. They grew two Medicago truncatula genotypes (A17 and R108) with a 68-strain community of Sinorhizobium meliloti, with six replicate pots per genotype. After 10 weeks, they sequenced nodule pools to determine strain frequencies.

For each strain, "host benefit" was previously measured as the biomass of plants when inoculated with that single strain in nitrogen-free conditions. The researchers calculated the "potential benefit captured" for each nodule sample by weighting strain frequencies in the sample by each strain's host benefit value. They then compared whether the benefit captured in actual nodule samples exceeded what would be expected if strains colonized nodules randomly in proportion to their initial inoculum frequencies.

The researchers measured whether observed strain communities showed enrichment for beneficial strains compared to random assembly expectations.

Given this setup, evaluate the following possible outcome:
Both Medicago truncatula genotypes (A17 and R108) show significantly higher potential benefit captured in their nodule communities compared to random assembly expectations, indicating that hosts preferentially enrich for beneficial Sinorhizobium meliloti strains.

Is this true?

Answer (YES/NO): NO